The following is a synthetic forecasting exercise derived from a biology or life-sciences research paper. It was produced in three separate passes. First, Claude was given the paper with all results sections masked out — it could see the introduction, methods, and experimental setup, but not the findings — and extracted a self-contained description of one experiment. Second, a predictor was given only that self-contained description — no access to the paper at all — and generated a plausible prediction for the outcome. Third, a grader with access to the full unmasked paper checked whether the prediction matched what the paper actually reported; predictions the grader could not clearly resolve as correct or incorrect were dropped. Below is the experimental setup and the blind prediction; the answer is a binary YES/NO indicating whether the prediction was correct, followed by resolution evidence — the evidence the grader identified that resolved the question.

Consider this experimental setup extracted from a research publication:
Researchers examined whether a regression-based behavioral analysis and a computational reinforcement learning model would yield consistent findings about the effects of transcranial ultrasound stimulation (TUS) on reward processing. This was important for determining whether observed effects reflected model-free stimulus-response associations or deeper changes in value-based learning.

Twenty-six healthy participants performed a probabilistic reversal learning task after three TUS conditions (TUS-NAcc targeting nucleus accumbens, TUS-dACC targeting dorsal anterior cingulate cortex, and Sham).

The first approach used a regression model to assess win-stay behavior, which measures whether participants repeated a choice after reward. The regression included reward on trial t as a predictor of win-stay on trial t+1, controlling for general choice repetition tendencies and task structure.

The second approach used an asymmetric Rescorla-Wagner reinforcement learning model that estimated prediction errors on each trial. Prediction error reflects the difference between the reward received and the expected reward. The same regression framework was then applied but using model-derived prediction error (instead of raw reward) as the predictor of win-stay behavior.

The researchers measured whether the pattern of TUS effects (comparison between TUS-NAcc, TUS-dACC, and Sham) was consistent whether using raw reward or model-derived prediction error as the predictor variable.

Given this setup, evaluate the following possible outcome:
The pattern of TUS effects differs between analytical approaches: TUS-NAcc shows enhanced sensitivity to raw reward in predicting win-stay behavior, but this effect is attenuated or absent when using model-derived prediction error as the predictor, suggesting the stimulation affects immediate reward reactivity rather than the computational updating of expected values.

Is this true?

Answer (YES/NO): NO